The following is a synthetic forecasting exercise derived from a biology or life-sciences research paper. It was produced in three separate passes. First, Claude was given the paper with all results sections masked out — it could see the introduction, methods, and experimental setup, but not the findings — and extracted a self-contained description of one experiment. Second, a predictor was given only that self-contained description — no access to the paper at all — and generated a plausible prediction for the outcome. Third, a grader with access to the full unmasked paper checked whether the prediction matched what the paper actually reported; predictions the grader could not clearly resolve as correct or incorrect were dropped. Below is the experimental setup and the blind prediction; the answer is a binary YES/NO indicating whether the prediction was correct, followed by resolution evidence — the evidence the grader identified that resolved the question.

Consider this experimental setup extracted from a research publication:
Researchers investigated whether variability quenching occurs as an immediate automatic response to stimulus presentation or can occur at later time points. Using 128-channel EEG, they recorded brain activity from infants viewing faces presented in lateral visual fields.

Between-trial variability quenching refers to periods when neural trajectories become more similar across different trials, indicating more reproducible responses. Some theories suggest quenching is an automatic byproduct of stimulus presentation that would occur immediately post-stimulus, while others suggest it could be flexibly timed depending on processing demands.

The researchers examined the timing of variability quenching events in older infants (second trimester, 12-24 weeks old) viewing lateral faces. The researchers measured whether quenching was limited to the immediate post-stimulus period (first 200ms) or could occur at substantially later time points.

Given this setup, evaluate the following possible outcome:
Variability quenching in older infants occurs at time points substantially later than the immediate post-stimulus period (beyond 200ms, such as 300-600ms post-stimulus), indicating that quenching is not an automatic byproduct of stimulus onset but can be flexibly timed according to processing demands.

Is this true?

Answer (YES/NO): YES